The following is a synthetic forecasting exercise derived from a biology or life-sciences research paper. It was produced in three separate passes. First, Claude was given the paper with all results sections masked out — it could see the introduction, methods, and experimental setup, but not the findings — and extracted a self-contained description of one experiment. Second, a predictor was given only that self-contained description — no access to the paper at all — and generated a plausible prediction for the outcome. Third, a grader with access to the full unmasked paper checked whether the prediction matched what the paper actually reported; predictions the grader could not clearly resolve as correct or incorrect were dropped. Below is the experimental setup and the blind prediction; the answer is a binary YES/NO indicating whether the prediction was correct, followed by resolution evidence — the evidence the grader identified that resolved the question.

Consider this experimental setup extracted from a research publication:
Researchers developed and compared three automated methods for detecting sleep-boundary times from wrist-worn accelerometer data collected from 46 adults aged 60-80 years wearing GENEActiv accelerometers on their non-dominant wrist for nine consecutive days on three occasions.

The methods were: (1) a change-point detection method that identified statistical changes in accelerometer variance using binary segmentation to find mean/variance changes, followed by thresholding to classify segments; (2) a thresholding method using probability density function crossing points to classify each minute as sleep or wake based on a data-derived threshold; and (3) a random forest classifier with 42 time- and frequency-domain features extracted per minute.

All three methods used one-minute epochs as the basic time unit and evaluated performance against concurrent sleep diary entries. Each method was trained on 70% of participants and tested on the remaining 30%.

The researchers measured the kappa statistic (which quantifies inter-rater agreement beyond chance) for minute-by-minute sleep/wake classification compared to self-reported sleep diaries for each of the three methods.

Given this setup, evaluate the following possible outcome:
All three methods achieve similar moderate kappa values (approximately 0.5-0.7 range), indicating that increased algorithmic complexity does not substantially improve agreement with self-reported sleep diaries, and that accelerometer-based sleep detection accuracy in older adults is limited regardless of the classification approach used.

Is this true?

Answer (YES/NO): NO